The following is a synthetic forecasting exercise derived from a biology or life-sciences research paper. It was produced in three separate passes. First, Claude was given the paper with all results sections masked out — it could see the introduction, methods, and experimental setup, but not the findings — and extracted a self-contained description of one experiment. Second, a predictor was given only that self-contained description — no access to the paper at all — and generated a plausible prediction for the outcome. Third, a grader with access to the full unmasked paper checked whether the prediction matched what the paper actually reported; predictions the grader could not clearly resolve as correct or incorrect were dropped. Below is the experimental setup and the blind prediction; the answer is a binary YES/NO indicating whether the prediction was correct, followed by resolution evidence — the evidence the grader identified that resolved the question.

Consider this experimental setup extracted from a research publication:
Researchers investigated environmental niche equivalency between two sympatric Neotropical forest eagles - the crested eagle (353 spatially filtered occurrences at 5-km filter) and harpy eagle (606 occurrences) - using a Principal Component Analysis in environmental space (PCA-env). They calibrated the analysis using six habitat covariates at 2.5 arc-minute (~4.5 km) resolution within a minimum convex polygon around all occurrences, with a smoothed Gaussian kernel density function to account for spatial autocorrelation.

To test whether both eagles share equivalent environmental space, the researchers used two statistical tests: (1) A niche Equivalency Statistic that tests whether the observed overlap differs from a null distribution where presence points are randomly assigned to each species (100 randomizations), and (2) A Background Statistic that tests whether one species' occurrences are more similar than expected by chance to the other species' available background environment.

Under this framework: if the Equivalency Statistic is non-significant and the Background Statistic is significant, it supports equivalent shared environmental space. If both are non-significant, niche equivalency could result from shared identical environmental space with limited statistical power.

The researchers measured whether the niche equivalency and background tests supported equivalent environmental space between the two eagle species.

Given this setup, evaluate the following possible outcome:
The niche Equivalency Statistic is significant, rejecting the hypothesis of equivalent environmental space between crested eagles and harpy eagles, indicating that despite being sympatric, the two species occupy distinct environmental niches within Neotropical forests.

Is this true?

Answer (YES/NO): NO